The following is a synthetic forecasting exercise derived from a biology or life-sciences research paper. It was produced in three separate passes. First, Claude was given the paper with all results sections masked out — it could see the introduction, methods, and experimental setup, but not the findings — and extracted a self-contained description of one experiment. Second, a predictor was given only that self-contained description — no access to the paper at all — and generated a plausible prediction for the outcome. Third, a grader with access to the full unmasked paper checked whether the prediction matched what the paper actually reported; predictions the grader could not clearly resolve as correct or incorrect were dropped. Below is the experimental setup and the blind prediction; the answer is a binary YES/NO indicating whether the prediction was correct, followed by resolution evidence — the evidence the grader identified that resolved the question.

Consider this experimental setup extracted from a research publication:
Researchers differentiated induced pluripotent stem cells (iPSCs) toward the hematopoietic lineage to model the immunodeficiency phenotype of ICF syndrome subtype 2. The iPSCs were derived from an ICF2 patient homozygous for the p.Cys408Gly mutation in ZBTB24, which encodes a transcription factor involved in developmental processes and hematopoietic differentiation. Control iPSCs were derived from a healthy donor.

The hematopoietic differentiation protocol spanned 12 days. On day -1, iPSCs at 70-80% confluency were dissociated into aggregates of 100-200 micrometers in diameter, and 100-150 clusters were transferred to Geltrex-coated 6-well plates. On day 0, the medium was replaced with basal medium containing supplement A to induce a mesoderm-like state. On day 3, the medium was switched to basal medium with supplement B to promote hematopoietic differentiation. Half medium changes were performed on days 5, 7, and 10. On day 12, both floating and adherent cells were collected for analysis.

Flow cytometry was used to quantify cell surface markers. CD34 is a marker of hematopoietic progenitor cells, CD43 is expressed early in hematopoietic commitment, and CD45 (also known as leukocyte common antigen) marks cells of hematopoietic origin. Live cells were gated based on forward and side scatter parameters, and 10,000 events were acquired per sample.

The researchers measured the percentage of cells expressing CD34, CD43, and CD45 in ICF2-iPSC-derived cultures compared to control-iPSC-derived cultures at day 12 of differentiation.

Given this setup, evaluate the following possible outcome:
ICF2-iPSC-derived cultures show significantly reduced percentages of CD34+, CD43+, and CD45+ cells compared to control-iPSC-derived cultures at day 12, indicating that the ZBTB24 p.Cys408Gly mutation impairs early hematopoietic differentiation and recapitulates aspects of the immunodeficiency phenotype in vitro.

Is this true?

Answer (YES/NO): NO